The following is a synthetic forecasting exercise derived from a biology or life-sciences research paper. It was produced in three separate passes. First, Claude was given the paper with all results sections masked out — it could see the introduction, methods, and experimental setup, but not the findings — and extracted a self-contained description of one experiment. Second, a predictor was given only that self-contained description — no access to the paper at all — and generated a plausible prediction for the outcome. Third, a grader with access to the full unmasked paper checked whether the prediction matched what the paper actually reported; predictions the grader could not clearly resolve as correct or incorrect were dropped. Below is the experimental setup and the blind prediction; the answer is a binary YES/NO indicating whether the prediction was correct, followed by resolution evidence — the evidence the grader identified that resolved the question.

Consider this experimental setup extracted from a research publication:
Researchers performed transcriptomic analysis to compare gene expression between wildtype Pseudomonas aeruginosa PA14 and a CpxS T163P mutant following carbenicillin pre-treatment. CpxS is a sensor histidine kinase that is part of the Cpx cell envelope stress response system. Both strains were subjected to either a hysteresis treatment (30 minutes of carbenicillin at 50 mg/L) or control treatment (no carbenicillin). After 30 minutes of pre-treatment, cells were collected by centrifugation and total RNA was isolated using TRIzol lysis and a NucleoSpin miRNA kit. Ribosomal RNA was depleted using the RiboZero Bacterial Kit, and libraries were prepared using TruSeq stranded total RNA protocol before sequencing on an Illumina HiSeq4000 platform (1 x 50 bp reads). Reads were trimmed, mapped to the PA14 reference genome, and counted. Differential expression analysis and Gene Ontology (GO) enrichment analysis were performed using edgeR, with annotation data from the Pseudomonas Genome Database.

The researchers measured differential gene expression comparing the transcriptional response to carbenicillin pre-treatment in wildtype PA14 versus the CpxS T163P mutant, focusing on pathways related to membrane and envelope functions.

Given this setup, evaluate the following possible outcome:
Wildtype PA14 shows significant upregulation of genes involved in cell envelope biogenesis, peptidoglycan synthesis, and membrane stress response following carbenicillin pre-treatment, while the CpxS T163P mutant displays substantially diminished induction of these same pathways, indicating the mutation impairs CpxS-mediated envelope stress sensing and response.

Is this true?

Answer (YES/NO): NO